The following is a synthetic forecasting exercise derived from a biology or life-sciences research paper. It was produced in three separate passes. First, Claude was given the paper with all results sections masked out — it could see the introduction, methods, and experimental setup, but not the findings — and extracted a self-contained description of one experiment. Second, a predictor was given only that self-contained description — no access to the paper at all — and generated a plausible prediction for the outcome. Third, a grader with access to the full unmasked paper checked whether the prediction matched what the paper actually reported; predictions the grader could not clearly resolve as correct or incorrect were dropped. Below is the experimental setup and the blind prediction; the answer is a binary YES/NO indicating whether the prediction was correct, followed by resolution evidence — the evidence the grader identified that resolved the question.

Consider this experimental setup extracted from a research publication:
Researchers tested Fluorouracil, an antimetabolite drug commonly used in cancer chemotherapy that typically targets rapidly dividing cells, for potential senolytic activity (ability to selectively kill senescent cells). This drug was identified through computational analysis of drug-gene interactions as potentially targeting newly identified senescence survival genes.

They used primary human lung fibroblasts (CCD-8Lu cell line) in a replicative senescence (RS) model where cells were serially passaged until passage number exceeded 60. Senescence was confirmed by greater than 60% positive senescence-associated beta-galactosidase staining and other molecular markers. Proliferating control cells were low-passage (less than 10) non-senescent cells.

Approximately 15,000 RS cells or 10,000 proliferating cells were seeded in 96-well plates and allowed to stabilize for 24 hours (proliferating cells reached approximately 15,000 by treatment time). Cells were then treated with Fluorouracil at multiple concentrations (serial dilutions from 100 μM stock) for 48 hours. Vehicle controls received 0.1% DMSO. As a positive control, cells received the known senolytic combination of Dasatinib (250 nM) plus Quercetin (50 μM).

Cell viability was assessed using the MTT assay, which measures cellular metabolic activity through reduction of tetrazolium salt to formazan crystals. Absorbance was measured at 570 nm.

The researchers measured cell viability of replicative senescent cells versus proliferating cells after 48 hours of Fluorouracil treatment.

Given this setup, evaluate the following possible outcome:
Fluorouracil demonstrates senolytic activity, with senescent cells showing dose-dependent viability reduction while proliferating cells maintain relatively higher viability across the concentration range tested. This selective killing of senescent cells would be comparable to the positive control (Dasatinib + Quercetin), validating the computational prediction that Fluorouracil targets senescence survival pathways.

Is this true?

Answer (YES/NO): NO